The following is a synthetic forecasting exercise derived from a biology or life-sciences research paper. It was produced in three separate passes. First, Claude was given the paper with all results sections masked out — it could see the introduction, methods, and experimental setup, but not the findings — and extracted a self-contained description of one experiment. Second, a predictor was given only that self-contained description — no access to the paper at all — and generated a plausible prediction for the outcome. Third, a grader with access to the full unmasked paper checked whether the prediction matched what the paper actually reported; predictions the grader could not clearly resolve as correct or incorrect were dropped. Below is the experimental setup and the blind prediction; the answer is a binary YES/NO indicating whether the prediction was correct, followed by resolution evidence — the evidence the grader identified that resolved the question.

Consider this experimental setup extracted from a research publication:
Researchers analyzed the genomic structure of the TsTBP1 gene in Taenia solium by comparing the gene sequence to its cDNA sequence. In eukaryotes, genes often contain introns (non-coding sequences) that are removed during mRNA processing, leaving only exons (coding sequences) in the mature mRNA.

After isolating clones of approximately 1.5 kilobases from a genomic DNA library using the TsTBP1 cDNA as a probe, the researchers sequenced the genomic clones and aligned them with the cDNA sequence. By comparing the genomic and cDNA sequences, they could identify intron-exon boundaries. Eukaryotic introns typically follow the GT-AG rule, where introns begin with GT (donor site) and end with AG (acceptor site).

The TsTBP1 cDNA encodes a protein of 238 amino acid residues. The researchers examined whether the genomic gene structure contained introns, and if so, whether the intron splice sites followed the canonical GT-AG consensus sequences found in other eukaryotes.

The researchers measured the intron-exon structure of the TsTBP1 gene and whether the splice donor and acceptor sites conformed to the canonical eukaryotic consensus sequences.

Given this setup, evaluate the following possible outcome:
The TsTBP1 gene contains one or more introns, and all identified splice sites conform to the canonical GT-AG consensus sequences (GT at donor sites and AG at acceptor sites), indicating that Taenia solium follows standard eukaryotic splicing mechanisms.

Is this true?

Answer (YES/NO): YES